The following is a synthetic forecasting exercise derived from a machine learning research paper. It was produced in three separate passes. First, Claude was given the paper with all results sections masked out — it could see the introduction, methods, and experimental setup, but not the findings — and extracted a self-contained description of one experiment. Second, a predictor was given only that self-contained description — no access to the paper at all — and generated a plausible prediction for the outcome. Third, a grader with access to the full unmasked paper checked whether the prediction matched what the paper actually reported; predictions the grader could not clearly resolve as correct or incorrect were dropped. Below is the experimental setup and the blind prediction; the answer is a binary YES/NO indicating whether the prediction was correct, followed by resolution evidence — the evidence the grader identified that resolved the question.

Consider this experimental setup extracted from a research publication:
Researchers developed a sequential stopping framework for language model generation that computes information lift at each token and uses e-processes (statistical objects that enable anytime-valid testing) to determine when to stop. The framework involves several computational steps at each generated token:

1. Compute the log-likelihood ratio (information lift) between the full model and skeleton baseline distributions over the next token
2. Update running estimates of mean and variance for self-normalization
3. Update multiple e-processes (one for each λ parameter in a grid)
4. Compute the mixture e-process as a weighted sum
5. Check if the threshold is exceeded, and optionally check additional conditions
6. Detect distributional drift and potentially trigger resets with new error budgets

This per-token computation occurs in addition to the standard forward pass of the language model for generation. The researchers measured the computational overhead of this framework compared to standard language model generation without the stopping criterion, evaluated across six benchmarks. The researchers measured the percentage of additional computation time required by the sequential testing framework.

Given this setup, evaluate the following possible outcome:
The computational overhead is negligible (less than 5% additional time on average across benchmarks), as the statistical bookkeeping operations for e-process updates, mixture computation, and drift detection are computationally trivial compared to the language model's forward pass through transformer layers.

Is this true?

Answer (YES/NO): NO